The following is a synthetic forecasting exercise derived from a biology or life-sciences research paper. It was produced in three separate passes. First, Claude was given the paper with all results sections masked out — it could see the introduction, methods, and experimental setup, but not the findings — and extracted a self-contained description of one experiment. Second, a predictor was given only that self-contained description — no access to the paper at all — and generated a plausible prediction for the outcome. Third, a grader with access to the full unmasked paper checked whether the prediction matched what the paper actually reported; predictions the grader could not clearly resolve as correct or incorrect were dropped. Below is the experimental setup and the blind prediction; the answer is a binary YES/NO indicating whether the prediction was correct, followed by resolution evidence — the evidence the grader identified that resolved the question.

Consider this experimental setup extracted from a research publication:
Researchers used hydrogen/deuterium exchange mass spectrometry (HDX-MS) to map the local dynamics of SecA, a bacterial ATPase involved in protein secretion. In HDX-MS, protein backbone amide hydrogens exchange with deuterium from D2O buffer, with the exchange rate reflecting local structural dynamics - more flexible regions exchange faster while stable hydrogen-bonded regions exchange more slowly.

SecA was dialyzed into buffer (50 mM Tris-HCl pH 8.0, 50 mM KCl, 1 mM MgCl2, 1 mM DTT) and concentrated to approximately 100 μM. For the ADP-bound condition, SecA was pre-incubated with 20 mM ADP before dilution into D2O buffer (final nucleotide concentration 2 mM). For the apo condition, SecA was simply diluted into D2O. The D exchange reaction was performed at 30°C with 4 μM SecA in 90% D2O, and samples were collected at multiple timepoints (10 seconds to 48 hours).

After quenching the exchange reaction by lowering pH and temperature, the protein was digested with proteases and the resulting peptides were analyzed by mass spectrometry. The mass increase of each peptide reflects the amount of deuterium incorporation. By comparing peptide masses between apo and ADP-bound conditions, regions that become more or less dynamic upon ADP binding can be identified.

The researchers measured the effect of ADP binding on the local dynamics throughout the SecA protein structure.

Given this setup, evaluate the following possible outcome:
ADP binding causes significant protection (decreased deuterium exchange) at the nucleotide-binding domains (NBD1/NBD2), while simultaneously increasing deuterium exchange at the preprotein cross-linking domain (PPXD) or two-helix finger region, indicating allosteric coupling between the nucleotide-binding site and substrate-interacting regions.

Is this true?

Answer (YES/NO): NO